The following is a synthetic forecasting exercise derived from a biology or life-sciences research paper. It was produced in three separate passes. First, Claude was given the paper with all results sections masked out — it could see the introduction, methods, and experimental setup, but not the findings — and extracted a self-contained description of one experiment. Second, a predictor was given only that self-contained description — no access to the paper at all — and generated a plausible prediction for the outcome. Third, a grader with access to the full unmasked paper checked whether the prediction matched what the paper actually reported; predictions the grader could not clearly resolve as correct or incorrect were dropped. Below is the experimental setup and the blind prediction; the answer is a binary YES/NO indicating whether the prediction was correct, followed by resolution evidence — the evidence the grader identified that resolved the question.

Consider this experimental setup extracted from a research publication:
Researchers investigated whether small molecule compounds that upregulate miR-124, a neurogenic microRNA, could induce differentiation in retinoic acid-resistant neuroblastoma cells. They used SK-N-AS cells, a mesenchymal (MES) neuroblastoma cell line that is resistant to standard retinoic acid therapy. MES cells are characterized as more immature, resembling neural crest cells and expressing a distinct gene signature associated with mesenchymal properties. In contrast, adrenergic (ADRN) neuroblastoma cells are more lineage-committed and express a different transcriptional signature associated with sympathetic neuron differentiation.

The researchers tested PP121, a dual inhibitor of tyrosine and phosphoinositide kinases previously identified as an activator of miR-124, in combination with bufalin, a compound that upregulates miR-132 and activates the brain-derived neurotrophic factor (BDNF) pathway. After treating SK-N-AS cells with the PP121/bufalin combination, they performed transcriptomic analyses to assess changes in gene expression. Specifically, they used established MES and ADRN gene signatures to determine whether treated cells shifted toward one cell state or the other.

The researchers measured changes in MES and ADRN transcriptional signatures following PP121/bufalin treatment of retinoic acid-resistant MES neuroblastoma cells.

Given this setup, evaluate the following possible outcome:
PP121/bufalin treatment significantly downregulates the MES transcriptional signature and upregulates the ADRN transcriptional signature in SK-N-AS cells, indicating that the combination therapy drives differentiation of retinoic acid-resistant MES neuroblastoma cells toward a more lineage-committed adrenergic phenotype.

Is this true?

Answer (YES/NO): NO